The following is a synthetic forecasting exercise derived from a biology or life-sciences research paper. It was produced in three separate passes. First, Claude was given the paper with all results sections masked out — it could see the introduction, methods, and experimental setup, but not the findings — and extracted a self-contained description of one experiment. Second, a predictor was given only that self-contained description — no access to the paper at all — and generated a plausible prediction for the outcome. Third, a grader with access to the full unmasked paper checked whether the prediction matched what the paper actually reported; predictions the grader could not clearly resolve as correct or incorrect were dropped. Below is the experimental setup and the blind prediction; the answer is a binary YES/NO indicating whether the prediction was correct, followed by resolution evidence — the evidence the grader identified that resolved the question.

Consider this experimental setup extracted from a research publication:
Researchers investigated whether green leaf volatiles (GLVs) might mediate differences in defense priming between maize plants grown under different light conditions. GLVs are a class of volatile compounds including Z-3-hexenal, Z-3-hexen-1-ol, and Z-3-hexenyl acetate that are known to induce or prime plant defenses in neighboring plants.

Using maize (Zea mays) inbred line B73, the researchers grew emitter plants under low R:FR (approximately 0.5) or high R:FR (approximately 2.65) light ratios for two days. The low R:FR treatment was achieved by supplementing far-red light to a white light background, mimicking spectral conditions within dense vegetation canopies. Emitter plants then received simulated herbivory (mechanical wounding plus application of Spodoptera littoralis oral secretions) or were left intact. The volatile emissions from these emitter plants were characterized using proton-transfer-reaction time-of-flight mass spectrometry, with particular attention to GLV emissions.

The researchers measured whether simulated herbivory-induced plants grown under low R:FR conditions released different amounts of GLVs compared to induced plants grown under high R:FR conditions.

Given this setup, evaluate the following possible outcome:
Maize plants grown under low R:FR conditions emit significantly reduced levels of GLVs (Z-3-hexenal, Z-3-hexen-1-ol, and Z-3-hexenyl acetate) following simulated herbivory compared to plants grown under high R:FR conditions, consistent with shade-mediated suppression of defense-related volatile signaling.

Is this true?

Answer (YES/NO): NO